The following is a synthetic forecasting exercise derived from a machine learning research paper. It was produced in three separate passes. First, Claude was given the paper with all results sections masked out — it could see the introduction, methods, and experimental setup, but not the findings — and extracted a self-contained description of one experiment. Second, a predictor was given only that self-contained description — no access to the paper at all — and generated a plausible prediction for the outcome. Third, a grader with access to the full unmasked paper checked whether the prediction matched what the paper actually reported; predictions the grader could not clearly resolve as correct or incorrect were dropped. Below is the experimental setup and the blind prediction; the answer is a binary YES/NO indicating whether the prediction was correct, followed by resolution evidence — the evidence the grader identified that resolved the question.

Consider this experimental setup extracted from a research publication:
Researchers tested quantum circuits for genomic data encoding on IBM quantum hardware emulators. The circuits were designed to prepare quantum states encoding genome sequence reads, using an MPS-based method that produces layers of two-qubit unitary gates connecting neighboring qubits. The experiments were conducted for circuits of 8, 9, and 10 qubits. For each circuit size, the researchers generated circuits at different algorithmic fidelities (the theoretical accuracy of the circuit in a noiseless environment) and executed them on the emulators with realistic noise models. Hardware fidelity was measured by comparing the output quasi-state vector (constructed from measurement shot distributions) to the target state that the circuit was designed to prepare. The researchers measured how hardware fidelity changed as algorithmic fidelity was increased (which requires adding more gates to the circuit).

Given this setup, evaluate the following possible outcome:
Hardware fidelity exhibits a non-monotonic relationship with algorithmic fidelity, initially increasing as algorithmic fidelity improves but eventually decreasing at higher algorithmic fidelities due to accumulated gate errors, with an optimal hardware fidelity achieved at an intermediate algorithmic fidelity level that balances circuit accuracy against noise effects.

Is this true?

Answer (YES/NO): YES